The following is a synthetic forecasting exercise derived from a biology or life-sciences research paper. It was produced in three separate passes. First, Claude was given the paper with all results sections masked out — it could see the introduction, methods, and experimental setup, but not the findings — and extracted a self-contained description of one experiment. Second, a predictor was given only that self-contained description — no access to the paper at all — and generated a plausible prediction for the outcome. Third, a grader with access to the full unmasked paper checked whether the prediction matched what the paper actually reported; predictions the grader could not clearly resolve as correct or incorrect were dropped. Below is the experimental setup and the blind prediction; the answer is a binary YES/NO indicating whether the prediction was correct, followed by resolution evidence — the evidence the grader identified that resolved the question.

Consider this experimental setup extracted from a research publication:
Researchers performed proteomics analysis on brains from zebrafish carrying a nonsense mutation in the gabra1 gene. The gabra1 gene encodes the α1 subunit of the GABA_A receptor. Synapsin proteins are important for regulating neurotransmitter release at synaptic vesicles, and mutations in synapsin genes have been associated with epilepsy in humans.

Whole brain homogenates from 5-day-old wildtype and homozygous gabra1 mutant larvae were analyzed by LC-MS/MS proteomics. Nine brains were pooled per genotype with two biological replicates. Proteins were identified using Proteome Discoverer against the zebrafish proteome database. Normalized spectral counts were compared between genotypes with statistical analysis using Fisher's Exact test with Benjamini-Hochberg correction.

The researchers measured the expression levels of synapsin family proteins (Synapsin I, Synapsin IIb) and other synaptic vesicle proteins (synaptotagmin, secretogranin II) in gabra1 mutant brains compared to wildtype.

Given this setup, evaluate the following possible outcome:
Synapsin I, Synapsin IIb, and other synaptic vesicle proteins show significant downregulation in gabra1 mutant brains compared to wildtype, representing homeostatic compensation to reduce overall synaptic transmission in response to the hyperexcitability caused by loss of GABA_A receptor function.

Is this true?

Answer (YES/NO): YES